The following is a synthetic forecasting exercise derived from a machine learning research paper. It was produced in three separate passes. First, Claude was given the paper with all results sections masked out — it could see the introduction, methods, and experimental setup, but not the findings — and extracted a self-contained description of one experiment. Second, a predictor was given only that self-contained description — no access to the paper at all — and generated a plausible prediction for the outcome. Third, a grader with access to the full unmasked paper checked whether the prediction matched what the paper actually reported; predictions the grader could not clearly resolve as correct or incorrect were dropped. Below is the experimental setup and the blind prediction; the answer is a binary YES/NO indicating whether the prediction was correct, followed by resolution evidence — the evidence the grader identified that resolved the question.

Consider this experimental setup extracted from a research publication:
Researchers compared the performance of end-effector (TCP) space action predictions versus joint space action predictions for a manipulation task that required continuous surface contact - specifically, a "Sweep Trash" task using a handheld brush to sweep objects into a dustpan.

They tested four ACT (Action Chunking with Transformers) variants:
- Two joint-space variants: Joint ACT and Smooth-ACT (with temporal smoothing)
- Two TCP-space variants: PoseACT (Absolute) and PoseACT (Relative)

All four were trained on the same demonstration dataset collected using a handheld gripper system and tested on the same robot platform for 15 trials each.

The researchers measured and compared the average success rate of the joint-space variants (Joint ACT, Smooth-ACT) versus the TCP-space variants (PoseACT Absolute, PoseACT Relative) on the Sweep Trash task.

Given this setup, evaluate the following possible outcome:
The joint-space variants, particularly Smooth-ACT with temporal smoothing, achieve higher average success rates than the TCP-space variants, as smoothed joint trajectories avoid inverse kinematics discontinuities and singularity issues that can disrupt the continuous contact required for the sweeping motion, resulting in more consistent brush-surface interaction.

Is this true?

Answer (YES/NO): NO